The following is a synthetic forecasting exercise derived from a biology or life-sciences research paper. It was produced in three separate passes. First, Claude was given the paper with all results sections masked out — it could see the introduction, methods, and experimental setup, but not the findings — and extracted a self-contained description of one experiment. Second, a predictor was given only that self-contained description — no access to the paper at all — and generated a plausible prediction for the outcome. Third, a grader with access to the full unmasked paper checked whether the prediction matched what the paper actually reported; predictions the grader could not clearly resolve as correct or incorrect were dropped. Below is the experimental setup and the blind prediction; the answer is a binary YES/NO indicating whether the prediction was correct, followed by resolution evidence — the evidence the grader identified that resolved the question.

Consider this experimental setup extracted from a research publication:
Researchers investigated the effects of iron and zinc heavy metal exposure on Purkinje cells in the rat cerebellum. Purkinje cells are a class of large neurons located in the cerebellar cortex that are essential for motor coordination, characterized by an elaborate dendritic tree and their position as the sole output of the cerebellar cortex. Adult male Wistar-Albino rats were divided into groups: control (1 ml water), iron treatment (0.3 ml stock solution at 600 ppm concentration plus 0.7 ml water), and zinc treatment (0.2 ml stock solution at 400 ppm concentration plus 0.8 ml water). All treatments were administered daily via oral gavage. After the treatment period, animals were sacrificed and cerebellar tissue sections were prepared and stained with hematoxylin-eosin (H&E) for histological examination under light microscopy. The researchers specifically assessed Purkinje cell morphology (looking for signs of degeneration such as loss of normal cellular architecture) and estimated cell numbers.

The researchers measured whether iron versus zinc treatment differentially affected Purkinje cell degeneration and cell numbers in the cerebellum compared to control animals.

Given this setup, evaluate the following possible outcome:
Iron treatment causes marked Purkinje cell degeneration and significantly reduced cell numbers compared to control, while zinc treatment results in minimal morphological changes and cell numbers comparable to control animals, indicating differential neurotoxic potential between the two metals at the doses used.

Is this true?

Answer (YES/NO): YES